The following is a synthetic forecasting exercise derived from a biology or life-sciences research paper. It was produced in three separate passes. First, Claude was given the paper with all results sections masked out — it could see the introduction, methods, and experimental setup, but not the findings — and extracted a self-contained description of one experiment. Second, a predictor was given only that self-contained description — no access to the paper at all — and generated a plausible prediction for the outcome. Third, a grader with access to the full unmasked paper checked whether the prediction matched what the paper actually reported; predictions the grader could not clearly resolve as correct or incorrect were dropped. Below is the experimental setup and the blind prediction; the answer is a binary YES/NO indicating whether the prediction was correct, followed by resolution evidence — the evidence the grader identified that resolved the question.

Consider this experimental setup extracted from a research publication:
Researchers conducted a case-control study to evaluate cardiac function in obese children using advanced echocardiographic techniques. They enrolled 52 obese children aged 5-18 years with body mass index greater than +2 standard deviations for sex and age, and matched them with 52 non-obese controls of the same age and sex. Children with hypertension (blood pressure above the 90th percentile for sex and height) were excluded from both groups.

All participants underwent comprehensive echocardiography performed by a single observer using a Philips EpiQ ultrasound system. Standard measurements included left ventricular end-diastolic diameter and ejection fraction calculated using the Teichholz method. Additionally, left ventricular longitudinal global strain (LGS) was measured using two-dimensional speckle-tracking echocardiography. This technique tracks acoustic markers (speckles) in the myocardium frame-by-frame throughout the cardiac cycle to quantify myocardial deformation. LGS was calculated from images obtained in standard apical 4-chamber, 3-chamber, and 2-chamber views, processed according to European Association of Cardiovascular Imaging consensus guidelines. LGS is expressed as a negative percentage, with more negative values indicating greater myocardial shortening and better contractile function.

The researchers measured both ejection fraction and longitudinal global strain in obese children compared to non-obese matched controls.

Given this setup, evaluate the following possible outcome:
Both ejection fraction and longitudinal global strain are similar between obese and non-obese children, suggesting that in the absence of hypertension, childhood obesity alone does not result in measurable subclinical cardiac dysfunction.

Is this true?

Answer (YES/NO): NO